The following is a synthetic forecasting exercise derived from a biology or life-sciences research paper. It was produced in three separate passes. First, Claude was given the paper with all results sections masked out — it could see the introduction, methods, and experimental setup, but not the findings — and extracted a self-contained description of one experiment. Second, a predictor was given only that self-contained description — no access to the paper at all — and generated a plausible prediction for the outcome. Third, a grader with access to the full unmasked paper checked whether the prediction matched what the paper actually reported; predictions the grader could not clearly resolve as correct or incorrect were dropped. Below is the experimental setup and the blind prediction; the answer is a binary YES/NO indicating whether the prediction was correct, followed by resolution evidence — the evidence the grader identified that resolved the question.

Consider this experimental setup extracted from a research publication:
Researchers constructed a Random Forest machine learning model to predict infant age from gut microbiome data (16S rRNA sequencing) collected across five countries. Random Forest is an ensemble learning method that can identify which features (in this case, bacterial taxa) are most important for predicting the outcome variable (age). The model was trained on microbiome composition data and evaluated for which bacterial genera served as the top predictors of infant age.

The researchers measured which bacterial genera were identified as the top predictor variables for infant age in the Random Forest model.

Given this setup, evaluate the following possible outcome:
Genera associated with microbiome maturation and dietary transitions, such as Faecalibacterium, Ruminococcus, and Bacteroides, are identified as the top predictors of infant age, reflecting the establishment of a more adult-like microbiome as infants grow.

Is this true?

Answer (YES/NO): NO